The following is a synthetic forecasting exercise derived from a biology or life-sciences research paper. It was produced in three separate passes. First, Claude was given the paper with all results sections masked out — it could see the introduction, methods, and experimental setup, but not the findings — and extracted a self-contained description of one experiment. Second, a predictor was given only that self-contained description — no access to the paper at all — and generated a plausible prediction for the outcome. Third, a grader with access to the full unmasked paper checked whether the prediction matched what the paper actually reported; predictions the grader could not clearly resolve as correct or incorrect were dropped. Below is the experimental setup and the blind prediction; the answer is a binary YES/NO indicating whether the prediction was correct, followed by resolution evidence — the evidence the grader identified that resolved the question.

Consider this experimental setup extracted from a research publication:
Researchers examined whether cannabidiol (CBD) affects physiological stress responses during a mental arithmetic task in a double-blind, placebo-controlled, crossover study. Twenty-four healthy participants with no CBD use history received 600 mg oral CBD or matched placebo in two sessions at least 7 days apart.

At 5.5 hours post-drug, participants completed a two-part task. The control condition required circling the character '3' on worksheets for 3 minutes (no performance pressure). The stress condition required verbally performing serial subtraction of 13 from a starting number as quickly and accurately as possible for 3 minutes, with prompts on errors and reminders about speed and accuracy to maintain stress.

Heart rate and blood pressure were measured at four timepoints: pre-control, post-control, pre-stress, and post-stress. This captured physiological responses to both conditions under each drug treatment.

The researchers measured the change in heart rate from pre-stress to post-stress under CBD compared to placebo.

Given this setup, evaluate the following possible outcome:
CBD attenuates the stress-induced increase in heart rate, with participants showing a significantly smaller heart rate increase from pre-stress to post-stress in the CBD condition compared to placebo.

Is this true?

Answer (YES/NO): NO